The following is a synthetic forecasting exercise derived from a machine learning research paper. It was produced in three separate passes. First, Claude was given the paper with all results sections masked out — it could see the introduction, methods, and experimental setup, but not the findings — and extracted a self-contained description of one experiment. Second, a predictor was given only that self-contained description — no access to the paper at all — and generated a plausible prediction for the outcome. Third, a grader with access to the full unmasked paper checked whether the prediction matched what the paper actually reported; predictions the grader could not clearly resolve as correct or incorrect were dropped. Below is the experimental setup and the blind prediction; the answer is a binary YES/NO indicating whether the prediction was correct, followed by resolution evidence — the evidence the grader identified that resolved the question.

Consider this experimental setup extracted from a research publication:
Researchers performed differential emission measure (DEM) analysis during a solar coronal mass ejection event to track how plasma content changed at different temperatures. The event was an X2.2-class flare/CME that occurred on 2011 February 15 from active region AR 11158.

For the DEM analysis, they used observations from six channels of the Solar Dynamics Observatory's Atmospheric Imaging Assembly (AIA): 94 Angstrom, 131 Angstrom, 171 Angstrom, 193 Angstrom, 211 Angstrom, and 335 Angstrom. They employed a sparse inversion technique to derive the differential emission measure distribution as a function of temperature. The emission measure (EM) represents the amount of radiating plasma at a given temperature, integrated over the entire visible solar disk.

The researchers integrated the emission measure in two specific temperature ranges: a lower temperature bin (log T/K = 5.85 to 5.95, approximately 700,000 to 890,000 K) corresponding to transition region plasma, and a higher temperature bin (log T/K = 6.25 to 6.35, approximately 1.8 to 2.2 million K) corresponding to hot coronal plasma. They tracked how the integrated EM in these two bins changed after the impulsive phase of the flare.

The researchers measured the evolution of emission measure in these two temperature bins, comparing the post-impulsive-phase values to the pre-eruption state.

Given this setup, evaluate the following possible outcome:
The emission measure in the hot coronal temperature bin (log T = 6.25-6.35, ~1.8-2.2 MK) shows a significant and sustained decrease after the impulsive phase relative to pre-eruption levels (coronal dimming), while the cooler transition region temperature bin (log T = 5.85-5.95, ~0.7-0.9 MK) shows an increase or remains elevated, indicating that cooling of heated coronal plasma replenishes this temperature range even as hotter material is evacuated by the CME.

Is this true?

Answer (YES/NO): NO